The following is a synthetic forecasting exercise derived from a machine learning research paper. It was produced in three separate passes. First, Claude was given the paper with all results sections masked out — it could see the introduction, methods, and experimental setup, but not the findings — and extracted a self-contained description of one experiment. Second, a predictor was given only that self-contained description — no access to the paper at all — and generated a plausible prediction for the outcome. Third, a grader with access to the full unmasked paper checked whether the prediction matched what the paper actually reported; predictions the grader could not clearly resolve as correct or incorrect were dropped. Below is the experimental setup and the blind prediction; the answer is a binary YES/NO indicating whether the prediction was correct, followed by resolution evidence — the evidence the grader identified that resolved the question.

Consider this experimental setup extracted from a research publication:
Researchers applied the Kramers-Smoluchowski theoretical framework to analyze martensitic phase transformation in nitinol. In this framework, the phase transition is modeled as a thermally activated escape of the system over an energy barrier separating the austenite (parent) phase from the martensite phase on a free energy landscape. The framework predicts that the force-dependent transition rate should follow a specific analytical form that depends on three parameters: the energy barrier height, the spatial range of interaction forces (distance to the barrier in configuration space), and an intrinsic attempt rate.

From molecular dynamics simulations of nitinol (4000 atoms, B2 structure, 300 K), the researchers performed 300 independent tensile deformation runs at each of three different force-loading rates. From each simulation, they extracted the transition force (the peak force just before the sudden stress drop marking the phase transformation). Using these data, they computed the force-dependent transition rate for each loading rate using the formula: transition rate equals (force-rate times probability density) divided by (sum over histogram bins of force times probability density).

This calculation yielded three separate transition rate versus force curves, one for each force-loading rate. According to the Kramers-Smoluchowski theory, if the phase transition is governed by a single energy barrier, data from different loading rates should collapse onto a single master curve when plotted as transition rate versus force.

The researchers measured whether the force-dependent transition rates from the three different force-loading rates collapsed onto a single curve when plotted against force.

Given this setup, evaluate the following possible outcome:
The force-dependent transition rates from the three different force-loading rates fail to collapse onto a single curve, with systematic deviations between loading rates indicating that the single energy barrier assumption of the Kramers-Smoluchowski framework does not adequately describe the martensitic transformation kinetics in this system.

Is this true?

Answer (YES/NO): NO